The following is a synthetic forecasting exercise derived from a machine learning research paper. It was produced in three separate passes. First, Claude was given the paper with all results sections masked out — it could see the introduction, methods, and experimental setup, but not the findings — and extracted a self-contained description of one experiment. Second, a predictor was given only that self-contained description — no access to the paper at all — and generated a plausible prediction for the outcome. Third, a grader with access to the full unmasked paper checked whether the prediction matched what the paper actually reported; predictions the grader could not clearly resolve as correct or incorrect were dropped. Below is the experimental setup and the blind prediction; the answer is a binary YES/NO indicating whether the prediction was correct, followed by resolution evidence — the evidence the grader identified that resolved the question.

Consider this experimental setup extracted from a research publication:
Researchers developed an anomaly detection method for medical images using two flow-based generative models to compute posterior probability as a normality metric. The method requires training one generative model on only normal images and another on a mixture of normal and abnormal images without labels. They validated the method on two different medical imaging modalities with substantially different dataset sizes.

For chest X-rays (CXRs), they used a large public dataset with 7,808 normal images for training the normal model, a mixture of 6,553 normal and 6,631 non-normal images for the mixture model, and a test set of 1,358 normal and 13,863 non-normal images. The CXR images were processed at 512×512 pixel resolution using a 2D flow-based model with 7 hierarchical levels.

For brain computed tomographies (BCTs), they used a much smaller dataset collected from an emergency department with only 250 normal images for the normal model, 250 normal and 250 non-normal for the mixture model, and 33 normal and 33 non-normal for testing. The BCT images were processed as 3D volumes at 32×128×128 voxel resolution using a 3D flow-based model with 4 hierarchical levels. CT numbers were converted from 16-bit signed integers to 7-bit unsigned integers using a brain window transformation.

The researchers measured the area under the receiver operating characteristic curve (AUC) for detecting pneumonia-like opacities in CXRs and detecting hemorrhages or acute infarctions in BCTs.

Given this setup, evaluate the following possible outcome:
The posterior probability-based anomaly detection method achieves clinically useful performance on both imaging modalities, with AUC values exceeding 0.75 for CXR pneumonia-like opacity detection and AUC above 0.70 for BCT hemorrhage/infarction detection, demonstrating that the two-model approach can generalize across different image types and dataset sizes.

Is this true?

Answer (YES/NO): YES